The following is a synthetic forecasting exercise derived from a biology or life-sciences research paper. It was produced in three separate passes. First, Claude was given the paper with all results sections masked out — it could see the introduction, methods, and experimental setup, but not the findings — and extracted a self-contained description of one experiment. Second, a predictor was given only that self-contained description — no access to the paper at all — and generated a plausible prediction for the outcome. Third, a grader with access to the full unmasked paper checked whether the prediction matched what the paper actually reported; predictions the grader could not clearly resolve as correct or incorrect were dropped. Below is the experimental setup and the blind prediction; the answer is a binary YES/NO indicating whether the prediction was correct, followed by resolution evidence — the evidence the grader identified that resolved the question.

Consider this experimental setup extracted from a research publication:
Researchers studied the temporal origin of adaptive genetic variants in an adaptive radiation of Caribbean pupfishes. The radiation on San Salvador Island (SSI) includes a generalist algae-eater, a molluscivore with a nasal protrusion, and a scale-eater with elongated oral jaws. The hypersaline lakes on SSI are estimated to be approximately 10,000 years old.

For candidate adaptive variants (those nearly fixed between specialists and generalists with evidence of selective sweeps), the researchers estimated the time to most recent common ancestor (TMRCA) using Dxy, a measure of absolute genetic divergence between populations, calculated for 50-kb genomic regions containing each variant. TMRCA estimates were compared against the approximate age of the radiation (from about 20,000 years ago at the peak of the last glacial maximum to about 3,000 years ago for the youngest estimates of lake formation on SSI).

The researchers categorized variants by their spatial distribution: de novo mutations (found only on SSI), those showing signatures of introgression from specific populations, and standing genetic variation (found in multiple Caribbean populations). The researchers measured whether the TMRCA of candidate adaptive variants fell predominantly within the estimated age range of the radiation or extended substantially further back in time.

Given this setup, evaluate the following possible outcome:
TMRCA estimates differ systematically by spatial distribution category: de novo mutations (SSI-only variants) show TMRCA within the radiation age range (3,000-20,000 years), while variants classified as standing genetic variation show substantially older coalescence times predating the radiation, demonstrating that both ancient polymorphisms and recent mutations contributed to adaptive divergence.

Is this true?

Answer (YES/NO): YES